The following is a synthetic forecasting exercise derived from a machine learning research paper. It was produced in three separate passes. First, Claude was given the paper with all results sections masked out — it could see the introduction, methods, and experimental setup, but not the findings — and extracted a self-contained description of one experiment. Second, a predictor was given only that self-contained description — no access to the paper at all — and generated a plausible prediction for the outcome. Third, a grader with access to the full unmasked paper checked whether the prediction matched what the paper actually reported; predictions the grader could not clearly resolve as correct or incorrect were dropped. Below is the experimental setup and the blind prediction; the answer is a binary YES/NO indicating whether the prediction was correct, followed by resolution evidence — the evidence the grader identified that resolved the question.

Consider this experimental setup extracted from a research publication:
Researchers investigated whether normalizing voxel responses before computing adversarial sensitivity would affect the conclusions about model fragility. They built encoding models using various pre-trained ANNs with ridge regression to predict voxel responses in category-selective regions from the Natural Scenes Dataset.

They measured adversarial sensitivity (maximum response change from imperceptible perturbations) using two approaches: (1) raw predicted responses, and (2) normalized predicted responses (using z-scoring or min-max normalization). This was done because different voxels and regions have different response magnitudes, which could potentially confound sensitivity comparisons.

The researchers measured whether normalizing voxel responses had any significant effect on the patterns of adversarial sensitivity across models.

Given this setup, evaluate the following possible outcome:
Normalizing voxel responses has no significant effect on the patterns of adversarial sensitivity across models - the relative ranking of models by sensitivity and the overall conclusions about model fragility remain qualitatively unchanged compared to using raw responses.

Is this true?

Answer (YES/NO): YES